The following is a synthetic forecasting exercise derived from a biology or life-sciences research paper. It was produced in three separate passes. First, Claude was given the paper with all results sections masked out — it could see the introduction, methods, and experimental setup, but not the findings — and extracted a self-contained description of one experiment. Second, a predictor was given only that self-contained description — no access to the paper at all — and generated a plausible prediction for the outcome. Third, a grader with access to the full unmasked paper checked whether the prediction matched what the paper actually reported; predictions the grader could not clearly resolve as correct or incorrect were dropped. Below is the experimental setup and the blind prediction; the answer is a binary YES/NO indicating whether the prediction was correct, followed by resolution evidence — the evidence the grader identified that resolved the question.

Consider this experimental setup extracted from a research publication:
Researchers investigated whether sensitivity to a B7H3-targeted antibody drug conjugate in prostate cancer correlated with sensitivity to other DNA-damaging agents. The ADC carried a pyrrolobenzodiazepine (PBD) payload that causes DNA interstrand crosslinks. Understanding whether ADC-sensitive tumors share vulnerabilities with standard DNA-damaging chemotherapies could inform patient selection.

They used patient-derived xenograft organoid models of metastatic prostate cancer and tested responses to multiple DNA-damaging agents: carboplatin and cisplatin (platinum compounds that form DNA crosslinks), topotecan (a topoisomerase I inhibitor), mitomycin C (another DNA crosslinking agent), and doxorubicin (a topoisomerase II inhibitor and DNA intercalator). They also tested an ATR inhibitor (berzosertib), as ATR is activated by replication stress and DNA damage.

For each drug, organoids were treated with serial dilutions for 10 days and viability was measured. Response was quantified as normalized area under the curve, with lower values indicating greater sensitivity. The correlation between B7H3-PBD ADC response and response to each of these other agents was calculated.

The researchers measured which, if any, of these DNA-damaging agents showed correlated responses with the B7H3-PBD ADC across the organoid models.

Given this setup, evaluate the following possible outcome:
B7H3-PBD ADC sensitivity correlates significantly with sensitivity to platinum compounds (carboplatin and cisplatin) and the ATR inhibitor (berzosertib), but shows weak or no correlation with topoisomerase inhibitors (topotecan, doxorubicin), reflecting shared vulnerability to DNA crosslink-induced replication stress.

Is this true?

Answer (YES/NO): NO